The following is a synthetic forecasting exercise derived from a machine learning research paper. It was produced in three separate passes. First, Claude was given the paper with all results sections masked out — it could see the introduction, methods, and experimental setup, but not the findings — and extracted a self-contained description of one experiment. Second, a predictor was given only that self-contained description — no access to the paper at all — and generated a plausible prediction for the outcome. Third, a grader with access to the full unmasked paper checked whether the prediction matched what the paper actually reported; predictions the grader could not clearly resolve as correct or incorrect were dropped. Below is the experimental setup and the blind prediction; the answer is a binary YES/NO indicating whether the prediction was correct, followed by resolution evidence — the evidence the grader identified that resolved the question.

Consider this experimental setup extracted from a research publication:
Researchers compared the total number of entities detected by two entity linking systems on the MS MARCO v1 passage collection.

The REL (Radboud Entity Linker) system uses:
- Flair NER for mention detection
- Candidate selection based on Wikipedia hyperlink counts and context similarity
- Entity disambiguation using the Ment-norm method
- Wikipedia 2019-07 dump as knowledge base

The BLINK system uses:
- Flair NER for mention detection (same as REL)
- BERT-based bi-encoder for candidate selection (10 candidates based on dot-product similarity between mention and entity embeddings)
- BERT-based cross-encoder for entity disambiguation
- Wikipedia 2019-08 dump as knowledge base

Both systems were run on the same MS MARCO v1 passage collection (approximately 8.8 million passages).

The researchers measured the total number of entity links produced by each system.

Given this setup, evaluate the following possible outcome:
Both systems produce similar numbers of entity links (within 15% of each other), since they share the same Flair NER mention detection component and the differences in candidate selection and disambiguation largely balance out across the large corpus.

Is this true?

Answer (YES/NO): NO